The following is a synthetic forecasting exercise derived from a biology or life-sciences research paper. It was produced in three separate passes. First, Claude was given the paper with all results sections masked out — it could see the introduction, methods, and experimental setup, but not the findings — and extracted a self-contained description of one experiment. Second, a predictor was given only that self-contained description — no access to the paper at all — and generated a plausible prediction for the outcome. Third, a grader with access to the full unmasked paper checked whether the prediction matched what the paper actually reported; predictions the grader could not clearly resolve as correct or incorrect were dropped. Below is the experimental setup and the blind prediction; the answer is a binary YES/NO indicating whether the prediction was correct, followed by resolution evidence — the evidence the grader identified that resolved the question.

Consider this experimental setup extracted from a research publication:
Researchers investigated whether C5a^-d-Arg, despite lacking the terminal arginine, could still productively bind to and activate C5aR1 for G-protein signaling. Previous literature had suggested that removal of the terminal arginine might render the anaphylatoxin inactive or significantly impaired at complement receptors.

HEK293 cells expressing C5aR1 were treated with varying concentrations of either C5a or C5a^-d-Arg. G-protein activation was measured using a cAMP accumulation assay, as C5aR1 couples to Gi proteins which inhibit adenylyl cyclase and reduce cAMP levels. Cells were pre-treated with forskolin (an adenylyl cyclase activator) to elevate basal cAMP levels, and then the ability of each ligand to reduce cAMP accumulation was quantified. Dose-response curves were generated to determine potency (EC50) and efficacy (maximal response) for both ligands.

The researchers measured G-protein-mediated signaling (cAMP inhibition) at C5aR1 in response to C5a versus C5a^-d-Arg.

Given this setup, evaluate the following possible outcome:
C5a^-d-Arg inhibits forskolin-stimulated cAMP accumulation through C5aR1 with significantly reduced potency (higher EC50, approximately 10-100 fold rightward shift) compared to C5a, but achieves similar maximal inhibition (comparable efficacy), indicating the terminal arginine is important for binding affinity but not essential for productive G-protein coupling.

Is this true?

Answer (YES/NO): NO